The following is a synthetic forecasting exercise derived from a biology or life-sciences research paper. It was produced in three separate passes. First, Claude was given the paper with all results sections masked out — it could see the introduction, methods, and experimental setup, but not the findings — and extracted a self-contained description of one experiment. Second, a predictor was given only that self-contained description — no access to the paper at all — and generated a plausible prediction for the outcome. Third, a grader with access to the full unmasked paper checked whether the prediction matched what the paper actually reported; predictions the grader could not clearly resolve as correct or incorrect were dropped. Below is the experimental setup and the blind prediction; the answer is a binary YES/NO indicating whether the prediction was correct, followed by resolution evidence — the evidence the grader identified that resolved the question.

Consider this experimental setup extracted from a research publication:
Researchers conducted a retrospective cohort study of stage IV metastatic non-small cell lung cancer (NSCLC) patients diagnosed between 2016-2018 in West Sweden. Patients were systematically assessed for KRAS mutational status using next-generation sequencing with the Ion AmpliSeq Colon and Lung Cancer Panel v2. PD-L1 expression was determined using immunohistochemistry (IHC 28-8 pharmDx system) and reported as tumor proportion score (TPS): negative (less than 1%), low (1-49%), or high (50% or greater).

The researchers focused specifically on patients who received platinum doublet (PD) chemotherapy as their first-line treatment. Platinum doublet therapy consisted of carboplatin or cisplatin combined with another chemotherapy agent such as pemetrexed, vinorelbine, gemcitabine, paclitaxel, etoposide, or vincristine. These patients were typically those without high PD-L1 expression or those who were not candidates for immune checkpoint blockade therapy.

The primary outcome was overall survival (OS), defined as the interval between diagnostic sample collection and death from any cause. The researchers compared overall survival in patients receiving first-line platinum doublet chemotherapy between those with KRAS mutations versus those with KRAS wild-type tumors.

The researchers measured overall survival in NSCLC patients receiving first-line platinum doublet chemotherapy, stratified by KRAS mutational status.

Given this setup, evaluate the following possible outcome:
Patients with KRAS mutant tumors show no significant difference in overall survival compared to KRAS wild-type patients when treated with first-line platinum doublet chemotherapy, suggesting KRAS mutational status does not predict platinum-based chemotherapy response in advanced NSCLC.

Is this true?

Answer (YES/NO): NO